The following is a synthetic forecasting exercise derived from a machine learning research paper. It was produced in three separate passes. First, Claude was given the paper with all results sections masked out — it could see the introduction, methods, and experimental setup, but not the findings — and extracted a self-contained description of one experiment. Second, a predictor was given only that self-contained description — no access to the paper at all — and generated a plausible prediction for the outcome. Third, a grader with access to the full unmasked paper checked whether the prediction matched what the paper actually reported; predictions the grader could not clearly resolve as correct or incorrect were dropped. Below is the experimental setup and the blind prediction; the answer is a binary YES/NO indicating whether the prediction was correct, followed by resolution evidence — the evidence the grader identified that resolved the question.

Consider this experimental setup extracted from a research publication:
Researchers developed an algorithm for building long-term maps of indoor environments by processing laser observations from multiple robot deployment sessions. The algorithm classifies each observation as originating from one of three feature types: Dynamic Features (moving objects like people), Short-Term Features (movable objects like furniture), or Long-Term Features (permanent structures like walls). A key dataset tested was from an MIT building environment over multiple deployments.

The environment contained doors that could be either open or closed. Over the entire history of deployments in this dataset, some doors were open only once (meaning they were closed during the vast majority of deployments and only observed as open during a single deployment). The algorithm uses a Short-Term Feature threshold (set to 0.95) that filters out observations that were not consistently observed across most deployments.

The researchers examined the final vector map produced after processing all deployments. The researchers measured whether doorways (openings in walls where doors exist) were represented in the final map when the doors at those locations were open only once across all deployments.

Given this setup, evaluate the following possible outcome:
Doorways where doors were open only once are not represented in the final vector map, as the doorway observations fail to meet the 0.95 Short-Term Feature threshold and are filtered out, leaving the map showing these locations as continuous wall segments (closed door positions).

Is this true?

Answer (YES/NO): NO